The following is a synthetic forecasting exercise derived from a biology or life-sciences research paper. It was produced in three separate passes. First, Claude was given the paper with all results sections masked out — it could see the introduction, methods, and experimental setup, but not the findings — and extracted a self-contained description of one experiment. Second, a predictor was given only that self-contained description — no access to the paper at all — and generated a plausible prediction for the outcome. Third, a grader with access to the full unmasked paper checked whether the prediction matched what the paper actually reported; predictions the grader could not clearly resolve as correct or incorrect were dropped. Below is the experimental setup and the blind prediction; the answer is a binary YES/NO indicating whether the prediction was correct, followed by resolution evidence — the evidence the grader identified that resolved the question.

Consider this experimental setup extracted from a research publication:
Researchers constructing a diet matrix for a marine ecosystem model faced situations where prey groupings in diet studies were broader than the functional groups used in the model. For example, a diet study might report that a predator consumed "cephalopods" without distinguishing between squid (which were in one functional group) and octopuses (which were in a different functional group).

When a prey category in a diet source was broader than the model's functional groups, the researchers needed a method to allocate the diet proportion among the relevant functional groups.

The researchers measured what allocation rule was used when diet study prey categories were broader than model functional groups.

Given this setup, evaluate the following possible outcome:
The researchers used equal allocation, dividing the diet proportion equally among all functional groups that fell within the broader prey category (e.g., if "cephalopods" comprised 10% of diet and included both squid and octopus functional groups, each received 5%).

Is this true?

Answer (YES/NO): NO